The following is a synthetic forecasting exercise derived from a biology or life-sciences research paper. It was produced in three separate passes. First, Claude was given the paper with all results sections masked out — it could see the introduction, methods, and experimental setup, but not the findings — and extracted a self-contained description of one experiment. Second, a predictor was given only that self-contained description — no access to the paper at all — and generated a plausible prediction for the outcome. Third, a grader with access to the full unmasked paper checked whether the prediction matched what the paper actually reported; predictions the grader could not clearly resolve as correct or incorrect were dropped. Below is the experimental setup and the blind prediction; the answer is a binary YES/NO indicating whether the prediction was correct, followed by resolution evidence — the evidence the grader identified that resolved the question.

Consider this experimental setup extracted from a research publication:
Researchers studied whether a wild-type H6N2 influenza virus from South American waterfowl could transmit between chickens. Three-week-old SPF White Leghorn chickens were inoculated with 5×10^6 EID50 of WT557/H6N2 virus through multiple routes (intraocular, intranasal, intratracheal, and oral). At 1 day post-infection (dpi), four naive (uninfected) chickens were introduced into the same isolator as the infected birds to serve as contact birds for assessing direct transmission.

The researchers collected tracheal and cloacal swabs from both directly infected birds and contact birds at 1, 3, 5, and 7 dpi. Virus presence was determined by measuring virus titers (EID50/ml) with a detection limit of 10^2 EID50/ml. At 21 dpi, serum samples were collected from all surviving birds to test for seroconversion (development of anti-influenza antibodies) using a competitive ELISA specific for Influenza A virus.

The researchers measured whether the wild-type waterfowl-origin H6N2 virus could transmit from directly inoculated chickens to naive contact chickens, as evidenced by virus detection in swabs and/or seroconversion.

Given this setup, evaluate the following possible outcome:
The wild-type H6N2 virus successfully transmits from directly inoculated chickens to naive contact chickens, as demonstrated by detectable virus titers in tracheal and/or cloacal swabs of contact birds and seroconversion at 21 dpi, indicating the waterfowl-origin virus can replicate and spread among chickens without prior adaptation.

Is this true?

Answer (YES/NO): NO